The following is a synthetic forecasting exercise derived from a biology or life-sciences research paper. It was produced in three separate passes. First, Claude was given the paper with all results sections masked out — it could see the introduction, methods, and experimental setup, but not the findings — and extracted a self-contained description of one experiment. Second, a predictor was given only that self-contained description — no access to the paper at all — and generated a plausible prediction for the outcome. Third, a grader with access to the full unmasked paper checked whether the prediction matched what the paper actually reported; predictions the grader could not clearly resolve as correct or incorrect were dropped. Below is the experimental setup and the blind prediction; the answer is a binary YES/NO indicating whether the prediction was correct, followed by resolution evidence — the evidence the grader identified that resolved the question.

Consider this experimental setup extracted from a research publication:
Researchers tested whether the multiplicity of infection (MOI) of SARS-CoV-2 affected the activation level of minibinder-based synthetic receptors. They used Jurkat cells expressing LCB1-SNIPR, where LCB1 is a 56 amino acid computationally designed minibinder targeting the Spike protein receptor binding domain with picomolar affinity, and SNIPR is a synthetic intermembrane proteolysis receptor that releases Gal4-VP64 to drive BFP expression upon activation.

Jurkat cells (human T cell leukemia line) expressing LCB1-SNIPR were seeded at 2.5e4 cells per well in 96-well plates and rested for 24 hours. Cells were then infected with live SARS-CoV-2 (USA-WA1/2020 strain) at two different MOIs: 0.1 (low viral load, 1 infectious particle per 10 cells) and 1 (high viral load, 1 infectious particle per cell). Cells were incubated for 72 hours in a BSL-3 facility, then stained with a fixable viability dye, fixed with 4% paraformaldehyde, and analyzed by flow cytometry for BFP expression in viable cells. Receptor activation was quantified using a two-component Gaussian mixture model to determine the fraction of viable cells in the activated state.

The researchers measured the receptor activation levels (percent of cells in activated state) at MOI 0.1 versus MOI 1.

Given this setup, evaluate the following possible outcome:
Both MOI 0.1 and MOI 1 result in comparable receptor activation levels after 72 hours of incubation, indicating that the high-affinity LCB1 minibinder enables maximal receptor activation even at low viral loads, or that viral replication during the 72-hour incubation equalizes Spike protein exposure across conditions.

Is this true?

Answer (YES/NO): NO